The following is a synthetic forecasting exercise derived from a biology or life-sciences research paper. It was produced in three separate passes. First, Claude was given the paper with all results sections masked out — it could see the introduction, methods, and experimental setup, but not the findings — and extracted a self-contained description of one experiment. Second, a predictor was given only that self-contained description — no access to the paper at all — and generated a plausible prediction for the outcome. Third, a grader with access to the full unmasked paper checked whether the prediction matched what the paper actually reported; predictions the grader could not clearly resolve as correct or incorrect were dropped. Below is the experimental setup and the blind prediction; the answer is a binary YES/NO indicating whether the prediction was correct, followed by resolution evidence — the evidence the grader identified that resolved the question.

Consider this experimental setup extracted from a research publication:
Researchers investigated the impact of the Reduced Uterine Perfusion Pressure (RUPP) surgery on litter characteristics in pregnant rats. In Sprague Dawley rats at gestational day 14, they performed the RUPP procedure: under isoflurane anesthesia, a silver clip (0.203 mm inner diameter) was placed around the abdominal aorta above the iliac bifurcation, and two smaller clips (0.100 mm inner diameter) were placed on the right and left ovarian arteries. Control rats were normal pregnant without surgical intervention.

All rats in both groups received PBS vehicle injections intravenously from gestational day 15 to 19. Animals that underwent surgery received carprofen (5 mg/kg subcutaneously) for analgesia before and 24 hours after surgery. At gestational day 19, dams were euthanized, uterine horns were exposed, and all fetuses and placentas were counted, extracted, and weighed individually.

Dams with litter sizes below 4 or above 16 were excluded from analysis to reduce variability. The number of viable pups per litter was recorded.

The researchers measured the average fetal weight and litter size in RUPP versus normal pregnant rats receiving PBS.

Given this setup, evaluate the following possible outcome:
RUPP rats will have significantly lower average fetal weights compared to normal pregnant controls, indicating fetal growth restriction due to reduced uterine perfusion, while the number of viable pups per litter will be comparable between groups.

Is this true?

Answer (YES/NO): NO